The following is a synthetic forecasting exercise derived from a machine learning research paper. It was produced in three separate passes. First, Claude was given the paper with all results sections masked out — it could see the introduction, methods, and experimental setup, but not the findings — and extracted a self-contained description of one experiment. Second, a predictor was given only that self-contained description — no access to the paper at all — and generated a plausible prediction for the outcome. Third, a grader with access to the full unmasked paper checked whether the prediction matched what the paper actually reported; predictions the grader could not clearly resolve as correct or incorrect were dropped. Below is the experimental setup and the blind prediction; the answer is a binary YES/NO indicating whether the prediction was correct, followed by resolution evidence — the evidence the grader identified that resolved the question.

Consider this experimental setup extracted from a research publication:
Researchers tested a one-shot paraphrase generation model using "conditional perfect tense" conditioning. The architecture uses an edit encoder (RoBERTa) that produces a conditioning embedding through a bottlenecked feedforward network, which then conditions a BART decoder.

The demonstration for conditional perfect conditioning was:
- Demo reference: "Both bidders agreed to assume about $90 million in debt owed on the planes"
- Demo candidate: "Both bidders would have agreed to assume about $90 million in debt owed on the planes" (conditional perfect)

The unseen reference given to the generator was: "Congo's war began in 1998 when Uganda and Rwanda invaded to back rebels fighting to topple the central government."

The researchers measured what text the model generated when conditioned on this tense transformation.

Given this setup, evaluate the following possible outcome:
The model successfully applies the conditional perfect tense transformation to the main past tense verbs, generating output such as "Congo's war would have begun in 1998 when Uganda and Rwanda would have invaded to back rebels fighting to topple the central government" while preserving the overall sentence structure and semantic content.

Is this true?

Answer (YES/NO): NO